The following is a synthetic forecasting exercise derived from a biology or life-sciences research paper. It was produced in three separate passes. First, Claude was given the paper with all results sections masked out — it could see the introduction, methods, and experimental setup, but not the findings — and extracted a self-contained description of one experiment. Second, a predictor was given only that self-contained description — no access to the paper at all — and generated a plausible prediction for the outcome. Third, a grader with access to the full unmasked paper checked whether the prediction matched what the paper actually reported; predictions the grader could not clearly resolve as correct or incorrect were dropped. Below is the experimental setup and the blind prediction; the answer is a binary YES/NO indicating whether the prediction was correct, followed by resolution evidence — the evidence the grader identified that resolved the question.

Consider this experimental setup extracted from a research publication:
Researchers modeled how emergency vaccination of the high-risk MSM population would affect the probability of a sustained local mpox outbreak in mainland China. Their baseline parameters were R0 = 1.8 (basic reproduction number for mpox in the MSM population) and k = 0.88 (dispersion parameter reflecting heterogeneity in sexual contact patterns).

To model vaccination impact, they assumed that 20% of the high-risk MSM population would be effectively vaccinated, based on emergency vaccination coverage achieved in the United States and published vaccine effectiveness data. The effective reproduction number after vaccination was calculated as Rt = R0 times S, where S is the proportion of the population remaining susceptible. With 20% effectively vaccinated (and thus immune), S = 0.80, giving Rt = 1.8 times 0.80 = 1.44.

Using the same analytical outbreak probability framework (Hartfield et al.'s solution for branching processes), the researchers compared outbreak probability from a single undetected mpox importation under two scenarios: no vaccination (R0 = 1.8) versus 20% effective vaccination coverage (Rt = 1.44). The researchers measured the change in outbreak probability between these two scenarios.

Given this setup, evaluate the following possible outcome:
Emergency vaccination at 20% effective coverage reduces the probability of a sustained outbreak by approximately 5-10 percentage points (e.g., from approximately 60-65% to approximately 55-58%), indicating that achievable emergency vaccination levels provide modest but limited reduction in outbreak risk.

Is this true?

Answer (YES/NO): NO